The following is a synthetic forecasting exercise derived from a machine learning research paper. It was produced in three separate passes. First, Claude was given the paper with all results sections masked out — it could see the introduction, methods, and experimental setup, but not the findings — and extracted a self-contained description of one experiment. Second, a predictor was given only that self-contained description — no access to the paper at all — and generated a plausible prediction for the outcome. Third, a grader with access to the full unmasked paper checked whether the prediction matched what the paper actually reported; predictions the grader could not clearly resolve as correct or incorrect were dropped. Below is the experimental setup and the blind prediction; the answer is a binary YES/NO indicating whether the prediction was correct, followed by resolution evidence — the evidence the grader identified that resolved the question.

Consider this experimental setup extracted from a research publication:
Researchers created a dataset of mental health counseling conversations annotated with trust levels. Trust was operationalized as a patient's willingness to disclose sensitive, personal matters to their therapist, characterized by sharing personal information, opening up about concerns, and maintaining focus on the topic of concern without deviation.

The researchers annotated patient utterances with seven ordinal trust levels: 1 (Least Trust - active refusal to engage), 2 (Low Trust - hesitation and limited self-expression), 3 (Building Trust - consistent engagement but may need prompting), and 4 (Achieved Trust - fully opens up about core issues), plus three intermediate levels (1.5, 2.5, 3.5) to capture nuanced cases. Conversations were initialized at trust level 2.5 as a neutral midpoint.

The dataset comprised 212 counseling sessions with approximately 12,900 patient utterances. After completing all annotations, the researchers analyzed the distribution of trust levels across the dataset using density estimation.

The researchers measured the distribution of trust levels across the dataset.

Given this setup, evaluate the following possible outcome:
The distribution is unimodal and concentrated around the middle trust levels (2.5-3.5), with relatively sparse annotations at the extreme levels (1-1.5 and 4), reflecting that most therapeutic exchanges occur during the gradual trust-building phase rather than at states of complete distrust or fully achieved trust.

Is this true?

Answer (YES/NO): NO